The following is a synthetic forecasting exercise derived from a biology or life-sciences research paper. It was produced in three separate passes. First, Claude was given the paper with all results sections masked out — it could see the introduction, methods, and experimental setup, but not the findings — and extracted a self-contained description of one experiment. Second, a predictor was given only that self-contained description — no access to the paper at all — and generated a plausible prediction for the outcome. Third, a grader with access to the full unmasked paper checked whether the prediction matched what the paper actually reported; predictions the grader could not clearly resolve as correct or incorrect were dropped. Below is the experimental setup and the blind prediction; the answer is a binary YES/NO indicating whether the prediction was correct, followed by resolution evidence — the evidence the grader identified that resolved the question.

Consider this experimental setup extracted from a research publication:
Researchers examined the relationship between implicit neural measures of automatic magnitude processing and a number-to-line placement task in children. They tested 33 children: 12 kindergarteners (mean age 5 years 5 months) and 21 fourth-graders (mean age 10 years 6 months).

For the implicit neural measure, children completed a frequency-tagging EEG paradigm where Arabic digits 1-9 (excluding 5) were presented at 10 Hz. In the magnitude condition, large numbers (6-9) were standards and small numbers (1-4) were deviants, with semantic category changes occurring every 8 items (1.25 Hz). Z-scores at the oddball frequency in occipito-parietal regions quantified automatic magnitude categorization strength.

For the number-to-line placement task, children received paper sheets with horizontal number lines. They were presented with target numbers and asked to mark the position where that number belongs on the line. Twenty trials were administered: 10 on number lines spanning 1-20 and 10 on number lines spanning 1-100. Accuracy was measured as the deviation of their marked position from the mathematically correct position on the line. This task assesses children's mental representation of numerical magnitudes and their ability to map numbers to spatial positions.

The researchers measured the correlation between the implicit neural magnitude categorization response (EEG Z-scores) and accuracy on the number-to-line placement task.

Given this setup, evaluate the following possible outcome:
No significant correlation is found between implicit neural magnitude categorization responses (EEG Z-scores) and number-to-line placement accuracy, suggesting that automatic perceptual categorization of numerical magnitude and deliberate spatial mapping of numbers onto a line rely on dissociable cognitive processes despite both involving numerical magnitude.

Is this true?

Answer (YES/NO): YES